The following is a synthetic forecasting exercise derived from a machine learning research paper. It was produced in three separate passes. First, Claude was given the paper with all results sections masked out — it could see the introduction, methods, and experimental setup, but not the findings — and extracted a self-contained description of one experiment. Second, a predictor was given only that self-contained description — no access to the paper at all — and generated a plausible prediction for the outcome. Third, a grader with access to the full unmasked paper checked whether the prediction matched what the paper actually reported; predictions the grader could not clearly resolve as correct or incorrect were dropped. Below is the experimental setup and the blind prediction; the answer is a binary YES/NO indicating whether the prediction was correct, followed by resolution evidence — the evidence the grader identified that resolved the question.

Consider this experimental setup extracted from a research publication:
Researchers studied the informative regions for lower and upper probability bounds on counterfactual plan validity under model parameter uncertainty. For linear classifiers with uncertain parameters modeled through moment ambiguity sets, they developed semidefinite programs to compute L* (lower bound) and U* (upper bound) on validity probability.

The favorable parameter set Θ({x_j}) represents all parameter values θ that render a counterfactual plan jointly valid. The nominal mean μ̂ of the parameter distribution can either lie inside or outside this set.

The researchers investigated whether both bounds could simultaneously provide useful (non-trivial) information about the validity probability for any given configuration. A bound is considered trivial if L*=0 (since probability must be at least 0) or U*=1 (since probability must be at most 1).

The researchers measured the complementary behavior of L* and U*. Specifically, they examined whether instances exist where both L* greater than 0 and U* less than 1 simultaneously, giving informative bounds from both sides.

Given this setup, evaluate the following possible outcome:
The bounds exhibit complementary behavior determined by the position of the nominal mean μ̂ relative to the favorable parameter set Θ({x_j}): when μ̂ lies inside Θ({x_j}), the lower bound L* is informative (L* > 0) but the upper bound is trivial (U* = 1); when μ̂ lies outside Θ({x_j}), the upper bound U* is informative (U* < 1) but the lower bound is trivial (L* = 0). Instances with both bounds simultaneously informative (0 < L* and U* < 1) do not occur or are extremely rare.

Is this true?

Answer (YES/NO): YES